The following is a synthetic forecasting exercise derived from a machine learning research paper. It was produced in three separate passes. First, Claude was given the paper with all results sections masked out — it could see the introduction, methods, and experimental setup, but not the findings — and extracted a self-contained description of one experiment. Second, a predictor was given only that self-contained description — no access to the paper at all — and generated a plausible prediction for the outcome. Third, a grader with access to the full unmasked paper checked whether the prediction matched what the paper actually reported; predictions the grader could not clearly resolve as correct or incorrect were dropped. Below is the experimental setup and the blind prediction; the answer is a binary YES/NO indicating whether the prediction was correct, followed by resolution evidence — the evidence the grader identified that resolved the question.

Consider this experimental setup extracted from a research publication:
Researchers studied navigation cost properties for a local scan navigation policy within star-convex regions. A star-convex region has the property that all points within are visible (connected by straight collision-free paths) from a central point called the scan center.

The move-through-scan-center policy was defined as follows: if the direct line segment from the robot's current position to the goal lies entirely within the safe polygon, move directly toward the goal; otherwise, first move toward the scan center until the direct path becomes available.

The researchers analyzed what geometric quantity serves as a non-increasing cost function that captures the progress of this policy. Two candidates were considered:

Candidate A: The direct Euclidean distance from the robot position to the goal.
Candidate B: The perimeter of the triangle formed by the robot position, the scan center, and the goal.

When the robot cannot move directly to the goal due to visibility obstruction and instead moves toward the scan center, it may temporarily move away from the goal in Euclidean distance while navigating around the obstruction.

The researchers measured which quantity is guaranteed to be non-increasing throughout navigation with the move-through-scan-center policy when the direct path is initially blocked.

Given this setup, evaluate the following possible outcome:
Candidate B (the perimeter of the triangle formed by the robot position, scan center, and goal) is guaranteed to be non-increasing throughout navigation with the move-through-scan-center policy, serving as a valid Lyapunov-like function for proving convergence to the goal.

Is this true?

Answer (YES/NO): YES